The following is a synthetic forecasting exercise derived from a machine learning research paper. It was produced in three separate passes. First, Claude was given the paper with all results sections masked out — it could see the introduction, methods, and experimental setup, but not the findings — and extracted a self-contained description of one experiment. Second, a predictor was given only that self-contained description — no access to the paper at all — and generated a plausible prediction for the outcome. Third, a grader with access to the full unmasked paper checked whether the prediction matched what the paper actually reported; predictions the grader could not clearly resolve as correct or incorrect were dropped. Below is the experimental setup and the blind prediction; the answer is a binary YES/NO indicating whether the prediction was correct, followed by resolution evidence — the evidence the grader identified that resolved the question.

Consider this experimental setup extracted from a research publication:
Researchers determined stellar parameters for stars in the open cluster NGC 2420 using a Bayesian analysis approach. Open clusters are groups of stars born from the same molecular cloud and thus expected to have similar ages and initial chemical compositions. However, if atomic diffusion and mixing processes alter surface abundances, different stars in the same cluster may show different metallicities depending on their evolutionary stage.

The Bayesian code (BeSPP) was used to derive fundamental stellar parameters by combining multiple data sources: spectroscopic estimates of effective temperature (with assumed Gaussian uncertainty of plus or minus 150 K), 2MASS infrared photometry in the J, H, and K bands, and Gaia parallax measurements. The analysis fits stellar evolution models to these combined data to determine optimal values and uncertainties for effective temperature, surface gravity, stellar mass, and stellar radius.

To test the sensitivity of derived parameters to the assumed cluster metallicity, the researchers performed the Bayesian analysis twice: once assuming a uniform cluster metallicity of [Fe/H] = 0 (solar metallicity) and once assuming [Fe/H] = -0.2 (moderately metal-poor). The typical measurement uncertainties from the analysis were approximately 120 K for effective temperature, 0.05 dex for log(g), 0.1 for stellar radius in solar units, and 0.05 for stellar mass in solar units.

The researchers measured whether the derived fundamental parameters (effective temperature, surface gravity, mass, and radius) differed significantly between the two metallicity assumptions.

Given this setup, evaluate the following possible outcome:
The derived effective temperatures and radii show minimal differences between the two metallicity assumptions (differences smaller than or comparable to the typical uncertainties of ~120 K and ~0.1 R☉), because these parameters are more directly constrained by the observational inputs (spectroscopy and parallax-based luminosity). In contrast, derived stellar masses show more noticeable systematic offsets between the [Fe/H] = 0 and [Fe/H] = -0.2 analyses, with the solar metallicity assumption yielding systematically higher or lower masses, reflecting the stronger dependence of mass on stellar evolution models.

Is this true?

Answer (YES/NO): NO